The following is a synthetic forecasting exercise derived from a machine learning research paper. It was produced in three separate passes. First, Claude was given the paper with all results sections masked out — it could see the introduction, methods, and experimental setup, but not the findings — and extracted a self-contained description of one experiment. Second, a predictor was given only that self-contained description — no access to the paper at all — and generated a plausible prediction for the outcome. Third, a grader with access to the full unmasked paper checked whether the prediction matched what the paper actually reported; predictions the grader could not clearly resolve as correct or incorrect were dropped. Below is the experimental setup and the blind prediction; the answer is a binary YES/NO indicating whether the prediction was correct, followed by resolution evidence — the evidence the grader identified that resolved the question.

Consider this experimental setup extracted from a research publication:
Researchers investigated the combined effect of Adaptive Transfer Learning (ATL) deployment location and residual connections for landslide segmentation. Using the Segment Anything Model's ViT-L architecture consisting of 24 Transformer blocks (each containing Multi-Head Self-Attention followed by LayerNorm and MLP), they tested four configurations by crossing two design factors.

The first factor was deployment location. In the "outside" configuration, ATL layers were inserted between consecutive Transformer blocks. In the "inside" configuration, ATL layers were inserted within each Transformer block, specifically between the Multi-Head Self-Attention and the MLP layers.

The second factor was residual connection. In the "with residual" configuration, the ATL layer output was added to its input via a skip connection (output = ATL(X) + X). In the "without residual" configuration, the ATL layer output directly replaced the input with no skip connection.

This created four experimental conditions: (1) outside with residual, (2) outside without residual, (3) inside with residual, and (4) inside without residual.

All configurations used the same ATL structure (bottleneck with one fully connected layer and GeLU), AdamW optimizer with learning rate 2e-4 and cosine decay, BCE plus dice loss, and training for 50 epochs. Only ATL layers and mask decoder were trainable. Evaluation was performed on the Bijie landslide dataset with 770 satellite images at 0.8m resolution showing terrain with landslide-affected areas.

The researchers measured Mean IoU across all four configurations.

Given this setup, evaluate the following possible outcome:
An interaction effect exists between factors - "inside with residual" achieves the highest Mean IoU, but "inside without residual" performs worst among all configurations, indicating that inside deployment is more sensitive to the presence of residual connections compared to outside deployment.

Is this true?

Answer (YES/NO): NO